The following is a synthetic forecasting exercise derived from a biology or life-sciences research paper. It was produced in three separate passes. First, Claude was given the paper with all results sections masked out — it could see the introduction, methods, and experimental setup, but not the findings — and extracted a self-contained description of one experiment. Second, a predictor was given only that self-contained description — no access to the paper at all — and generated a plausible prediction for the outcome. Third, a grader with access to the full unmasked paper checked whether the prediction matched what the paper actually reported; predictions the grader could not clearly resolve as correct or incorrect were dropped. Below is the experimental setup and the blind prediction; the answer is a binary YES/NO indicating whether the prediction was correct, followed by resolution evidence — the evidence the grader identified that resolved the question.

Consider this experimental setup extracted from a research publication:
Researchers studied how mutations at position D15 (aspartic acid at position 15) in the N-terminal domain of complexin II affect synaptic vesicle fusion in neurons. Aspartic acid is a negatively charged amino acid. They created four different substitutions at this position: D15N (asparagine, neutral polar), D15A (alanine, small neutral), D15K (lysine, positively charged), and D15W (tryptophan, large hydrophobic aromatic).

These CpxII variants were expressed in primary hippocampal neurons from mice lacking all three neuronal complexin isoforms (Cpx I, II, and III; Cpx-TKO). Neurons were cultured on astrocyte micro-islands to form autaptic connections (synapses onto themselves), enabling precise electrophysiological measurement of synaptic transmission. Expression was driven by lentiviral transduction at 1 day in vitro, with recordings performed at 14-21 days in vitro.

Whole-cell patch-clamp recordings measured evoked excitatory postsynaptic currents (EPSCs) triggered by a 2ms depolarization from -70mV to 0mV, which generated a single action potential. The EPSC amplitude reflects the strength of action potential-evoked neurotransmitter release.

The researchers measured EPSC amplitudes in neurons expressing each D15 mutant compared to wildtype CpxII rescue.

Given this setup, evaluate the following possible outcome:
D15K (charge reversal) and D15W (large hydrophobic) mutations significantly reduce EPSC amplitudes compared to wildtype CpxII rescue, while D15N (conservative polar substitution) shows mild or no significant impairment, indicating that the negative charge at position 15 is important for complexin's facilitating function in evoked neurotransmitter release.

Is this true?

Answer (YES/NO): NO